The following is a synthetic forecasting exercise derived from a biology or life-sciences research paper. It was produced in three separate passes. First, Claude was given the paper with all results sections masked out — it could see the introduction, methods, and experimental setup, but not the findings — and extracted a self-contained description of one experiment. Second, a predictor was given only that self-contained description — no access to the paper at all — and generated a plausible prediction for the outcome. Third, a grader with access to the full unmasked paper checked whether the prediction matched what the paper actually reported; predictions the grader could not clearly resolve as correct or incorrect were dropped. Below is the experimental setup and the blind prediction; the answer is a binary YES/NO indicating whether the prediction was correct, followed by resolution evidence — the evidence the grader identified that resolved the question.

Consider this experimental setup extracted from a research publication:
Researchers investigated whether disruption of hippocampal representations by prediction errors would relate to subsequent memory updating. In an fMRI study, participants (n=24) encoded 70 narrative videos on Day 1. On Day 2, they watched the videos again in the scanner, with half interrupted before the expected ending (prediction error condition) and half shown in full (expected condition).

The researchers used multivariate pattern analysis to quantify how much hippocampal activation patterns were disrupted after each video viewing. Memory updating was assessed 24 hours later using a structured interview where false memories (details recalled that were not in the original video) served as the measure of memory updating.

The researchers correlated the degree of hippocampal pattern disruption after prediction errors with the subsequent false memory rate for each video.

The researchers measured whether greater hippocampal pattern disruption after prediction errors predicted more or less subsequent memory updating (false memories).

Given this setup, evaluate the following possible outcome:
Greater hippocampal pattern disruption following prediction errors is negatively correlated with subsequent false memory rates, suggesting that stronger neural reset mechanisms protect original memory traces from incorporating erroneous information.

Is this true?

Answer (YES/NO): NO